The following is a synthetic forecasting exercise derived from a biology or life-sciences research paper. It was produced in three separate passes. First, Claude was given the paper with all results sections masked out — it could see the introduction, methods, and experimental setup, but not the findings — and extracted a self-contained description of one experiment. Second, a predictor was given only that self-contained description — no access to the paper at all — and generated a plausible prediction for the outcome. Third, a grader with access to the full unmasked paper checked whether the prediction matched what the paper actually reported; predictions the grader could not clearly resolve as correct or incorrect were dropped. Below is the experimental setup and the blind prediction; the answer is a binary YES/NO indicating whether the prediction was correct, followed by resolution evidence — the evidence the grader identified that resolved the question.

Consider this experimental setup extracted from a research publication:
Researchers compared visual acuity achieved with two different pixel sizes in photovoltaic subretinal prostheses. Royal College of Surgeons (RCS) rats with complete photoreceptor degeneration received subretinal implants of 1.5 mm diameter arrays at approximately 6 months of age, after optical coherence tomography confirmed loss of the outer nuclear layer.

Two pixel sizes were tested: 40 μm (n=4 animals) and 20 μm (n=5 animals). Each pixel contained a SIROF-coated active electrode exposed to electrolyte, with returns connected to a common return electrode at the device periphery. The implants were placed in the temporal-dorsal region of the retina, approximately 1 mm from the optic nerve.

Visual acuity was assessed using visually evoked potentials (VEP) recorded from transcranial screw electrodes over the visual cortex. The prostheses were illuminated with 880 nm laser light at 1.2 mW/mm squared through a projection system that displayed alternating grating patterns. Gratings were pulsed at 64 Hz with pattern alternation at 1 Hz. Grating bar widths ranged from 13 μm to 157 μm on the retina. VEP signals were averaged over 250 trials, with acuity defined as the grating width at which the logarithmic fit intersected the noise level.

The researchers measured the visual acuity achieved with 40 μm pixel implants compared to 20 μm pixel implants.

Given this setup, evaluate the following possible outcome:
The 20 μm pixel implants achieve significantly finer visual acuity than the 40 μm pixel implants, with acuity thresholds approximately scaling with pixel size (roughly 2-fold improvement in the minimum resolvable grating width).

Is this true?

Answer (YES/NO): NO